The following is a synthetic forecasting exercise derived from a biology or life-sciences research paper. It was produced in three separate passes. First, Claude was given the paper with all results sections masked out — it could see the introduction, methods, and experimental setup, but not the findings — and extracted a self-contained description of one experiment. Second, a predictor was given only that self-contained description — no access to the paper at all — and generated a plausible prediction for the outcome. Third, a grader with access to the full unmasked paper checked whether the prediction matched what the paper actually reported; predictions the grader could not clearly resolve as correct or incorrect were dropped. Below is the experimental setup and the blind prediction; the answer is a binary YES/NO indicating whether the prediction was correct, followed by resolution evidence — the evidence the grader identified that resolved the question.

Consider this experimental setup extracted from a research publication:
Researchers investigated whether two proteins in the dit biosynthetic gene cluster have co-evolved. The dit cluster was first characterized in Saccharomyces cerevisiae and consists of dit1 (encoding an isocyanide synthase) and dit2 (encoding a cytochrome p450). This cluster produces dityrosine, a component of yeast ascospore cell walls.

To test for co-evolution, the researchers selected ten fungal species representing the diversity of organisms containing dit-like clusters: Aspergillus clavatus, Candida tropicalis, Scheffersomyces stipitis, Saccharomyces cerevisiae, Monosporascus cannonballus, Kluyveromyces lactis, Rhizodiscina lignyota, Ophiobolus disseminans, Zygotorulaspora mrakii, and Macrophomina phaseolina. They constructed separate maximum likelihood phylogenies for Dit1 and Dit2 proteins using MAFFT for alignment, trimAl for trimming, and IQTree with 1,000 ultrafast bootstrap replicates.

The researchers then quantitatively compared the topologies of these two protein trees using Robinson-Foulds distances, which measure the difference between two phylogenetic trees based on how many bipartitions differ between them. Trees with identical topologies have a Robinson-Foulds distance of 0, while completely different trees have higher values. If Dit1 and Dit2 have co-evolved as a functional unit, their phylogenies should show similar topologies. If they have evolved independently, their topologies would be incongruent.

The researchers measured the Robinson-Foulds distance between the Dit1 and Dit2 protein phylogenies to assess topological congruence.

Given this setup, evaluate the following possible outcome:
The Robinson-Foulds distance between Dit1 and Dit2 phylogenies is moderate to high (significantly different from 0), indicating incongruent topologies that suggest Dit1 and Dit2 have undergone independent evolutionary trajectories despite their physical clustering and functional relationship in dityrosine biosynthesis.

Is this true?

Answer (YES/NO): NO